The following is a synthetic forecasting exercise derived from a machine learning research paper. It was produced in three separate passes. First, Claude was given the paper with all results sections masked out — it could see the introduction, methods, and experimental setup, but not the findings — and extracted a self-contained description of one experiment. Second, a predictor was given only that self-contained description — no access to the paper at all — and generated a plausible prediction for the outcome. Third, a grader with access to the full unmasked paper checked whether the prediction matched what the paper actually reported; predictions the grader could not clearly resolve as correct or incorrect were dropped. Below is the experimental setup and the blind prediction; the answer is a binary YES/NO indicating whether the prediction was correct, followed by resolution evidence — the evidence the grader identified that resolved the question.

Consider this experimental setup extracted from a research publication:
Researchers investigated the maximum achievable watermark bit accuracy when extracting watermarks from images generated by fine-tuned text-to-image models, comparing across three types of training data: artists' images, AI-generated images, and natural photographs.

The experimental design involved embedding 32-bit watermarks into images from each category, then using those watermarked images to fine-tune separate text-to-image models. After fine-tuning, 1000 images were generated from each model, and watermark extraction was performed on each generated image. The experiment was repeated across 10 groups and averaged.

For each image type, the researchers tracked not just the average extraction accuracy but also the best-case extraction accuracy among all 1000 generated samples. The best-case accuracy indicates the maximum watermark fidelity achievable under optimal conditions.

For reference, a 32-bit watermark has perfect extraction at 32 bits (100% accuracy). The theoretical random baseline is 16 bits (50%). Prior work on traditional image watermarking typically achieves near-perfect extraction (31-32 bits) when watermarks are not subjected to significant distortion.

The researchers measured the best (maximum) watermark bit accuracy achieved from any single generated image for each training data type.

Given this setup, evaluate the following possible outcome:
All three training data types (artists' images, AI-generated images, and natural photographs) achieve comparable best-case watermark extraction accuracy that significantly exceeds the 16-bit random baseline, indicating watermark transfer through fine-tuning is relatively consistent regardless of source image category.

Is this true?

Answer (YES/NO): YES